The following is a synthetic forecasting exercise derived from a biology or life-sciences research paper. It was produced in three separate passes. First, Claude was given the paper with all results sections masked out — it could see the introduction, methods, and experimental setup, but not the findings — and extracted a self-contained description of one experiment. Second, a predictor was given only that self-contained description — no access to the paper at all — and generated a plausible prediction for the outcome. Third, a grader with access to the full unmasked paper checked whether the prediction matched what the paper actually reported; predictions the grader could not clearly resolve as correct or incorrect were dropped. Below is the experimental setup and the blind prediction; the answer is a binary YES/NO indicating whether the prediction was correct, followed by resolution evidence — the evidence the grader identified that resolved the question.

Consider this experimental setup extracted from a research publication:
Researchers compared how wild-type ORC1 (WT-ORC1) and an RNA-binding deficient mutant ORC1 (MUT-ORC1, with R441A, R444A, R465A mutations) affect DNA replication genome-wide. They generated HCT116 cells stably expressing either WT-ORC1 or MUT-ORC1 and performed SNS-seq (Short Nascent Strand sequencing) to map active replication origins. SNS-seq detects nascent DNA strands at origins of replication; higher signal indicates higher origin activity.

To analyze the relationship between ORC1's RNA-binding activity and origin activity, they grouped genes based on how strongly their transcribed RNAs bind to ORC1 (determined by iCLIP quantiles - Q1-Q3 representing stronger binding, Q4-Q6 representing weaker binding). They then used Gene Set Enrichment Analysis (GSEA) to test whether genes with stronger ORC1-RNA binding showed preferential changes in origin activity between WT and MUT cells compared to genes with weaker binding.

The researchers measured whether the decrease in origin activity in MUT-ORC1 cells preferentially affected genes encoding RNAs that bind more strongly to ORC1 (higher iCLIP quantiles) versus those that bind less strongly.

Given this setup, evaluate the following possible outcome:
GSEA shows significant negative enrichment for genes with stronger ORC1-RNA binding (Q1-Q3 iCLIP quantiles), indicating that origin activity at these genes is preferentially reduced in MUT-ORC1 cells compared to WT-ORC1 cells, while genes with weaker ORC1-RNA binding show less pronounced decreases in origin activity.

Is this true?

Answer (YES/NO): NO